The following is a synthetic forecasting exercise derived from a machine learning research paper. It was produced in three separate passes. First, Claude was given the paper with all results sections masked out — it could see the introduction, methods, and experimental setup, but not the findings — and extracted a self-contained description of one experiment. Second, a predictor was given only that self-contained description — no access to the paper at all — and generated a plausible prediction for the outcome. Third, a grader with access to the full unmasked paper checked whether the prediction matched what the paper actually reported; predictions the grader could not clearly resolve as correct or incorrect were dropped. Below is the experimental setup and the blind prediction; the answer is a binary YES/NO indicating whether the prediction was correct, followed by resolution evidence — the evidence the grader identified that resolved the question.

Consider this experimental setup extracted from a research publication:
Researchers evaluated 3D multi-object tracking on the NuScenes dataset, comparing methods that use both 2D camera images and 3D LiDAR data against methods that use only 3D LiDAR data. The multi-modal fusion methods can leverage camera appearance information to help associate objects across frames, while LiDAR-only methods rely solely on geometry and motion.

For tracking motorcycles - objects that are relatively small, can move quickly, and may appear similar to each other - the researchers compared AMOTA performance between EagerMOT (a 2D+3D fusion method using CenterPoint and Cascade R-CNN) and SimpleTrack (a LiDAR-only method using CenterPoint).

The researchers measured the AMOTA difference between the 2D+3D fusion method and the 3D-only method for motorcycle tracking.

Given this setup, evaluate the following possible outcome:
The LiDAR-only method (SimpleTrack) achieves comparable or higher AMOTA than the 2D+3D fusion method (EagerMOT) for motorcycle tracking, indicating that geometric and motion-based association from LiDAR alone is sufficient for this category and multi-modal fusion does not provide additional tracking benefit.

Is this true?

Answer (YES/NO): YES